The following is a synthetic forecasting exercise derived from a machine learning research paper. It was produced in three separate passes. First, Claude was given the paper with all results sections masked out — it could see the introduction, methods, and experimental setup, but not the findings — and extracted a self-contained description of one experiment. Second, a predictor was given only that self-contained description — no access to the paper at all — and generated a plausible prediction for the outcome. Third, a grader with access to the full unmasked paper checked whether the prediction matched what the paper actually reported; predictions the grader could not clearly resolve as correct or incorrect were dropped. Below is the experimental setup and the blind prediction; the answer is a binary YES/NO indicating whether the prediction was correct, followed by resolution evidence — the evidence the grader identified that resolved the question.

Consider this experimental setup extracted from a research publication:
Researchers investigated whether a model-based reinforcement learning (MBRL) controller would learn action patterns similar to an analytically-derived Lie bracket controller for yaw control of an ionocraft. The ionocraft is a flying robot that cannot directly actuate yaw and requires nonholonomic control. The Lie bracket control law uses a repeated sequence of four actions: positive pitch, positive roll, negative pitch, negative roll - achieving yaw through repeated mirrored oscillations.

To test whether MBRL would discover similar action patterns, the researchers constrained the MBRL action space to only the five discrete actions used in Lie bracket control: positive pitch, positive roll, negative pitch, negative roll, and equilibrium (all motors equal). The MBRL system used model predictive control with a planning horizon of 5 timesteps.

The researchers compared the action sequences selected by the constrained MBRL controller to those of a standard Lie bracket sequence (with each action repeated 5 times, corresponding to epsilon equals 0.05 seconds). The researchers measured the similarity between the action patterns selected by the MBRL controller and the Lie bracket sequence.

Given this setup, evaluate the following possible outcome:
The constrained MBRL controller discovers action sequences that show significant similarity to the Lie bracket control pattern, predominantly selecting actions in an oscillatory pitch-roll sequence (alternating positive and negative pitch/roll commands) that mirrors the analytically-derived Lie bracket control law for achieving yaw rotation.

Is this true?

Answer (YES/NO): YES